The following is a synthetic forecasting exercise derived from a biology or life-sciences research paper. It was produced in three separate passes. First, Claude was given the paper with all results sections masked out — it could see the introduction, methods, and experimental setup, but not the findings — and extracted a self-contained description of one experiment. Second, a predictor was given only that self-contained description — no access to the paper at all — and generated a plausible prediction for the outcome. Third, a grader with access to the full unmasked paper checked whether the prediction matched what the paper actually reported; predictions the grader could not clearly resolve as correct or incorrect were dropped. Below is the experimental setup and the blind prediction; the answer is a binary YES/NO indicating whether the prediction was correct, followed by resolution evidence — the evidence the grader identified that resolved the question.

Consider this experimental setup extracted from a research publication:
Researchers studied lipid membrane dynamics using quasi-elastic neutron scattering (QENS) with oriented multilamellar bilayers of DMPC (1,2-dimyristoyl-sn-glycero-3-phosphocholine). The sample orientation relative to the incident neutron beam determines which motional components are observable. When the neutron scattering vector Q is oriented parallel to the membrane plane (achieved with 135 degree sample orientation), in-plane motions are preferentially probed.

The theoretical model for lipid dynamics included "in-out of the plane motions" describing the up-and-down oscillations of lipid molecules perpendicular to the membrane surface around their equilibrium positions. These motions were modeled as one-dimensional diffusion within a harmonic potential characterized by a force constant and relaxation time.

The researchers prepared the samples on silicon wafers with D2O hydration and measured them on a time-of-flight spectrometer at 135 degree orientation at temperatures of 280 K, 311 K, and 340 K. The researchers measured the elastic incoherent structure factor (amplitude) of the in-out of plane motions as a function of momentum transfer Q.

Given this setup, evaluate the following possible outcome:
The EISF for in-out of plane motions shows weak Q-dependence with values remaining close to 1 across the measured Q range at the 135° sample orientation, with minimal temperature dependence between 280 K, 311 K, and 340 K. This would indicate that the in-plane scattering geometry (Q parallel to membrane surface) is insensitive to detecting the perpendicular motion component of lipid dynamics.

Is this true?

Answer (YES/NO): YES